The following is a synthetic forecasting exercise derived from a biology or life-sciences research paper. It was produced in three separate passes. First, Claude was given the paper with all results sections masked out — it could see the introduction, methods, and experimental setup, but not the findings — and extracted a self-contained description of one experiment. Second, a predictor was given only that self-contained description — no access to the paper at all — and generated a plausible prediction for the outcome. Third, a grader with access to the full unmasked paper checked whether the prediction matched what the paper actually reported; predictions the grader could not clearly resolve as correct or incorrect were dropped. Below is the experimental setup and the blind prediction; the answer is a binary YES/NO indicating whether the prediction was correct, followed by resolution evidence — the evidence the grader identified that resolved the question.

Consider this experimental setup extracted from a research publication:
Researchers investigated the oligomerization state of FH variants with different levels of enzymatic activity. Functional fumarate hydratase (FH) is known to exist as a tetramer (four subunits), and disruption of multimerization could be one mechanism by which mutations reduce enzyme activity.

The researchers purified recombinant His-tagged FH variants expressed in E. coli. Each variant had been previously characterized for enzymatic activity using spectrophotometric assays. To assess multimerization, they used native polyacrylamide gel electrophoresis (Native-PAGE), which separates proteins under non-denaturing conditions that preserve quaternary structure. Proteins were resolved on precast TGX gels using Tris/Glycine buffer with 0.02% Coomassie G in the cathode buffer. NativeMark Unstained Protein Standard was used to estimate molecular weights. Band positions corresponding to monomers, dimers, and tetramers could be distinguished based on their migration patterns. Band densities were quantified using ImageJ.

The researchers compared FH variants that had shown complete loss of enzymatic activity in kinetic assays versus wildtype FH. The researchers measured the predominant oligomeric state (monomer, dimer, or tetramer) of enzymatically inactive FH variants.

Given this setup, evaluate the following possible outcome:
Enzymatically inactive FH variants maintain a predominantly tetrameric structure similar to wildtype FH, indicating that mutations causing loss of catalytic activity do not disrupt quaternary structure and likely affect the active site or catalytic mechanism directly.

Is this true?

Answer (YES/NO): NO